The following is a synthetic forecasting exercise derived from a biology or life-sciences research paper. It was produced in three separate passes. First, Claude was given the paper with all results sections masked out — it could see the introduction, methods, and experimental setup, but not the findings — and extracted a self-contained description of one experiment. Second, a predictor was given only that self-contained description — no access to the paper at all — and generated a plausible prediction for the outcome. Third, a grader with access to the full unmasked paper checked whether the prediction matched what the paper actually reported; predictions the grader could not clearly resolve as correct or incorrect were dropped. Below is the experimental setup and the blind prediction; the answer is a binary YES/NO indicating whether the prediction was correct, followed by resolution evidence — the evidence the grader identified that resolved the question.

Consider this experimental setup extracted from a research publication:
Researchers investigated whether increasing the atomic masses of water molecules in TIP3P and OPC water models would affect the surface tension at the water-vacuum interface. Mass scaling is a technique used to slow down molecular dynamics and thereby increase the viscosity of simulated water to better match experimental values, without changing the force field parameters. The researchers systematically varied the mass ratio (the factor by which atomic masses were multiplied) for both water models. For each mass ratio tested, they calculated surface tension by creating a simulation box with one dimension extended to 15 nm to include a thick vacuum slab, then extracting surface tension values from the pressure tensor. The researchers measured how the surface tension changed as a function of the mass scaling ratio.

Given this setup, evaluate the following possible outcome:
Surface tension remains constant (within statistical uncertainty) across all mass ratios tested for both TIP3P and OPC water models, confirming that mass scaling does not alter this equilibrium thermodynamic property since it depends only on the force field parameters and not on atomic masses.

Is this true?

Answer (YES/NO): YES